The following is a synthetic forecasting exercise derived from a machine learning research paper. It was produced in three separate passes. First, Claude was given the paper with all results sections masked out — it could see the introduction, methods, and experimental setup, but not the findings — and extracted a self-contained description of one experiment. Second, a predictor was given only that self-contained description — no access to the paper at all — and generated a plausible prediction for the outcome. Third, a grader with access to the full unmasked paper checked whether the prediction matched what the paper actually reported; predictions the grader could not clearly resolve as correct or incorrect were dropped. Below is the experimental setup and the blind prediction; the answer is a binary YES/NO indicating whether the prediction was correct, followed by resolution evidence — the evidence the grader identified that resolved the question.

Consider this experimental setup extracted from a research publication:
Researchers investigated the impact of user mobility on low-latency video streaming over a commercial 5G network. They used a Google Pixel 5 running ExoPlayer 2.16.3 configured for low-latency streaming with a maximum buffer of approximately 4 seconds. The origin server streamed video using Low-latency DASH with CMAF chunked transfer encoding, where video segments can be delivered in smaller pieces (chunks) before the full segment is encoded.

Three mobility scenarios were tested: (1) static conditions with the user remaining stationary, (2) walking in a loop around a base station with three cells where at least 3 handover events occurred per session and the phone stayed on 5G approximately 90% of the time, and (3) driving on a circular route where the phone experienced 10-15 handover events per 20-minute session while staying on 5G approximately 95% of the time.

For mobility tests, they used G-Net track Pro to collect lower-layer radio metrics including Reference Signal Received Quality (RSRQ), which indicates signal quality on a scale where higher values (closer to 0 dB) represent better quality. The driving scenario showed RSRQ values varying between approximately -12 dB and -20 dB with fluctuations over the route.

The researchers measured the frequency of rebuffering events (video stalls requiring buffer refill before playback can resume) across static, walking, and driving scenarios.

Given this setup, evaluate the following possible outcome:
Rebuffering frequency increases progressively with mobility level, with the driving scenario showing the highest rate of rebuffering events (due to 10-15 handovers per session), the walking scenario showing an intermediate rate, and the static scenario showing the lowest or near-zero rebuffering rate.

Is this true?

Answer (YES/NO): YES